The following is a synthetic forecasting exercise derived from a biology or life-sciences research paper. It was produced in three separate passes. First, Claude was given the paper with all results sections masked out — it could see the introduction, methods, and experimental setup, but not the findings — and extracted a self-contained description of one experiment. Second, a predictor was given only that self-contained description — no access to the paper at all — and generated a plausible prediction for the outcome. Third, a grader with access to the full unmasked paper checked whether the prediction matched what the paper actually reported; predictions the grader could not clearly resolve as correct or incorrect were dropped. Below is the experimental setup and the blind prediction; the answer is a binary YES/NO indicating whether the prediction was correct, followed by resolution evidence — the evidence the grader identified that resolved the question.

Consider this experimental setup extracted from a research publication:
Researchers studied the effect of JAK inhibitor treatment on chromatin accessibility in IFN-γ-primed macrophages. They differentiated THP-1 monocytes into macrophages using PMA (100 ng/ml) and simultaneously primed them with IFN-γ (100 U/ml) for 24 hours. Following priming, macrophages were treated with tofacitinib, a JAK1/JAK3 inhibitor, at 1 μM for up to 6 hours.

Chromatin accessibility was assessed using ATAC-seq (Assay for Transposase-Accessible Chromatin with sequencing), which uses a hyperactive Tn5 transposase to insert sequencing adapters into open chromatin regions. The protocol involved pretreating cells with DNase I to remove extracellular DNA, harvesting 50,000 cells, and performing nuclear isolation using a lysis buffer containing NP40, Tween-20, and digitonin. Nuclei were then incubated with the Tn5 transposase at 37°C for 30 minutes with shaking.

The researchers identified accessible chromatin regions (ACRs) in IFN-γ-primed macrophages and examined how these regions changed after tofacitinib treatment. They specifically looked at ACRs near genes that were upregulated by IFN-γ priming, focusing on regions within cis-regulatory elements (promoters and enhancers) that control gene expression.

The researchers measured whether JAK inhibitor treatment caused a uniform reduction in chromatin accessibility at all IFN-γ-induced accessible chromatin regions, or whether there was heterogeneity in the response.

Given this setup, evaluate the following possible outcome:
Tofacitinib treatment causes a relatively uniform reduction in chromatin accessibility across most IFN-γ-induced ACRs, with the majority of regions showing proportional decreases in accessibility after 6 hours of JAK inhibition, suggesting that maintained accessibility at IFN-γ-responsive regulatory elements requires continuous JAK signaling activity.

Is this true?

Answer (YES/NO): NO